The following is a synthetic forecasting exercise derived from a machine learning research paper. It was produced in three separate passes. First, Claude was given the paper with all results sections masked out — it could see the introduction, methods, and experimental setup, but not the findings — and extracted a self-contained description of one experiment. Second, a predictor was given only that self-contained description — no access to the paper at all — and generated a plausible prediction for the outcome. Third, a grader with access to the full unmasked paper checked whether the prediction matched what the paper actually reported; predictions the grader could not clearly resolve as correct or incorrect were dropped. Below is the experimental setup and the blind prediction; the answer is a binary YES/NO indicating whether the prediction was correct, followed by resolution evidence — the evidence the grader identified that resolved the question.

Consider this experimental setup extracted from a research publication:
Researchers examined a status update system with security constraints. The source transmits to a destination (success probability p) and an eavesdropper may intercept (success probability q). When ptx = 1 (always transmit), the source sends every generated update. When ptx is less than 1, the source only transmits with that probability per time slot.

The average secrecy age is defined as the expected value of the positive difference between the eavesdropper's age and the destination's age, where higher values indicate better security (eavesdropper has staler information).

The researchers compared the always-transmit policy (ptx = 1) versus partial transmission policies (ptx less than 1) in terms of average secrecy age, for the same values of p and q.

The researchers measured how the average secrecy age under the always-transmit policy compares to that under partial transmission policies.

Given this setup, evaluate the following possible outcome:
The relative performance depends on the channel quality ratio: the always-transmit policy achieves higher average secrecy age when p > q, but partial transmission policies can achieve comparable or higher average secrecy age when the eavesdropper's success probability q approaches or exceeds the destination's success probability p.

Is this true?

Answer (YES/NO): NO